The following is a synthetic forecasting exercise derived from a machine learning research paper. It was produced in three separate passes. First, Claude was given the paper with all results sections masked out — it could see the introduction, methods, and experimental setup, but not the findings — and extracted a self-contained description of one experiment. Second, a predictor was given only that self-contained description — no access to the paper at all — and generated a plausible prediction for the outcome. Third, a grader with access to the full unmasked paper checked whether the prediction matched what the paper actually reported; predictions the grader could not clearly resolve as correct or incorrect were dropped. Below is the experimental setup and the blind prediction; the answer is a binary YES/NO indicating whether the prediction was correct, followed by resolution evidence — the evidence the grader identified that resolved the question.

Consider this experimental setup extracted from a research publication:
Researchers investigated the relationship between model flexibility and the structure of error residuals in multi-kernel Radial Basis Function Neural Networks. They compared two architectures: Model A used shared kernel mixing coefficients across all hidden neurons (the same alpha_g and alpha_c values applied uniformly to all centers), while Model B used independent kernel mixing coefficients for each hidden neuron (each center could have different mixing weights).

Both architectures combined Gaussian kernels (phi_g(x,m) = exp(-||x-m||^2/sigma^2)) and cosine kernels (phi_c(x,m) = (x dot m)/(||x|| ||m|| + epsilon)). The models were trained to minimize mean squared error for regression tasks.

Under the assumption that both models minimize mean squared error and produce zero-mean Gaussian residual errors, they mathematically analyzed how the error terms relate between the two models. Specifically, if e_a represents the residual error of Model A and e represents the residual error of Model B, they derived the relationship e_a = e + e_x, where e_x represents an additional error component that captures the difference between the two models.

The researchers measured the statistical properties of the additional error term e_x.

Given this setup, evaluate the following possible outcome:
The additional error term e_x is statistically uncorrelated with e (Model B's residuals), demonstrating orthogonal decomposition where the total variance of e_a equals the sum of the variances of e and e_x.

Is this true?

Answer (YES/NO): YES